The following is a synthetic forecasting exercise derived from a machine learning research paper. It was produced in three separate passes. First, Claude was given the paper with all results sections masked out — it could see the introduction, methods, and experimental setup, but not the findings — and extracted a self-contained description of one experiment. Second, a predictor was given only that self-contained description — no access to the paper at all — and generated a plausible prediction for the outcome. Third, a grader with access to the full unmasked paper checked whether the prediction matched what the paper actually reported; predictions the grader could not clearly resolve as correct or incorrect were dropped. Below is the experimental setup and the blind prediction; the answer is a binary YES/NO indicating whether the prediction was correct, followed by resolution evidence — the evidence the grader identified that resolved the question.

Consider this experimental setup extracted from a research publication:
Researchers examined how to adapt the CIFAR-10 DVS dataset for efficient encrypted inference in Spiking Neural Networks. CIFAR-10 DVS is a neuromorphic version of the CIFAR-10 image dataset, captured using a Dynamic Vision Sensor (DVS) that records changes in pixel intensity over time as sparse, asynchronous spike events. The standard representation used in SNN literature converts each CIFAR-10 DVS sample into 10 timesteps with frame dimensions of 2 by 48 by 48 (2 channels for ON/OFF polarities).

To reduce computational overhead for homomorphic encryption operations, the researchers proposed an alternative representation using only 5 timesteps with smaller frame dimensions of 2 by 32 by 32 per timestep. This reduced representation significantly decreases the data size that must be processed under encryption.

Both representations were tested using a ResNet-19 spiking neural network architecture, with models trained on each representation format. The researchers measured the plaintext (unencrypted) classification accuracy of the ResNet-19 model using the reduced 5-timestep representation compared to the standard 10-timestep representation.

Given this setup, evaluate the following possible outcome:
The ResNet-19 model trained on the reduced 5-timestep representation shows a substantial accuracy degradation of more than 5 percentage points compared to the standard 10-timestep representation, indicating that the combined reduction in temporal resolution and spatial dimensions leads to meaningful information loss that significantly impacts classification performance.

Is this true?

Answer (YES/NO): NO